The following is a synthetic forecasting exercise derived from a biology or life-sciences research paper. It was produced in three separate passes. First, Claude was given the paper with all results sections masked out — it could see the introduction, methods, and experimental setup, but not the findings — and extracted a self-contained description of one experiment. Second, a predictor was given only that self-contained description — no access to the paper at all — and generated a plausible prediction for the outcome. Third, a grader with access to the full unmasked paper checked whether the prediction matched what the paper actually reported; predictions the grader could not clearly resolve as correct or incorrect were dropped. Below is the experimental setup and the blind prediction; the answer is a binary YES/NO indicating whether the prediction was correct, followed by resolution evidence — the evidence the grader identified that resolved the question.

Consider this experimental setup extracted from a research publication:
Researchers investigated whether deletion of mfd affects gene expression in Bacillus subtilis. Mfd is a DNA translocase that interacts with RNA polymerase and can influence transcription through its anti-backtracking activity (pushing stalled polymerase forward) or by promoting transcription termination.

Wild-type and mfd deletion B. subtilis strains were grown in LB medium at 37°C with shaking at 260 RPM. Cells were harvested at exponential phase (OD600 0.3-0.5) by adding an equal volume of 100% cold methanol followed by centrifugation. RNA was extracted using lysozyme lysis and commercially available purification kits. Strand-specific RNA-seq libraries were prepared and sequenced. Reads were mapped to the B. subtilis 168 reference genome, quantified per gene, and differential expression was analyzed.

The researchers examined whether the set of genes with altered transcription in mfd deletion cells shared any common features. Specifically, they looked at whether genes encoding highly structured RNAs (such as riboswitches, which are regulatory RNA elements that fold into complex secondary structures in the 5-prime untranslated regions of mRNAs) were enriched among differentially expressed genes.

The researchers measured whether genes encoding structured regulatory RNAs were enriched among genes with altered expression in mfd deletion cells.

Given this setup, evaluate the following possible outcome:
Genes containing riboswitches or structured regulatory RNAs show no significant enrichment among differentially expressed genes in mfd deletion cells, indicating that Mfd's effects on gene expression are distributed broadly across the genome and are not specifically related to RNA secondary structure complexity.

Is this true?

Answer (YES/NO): NO